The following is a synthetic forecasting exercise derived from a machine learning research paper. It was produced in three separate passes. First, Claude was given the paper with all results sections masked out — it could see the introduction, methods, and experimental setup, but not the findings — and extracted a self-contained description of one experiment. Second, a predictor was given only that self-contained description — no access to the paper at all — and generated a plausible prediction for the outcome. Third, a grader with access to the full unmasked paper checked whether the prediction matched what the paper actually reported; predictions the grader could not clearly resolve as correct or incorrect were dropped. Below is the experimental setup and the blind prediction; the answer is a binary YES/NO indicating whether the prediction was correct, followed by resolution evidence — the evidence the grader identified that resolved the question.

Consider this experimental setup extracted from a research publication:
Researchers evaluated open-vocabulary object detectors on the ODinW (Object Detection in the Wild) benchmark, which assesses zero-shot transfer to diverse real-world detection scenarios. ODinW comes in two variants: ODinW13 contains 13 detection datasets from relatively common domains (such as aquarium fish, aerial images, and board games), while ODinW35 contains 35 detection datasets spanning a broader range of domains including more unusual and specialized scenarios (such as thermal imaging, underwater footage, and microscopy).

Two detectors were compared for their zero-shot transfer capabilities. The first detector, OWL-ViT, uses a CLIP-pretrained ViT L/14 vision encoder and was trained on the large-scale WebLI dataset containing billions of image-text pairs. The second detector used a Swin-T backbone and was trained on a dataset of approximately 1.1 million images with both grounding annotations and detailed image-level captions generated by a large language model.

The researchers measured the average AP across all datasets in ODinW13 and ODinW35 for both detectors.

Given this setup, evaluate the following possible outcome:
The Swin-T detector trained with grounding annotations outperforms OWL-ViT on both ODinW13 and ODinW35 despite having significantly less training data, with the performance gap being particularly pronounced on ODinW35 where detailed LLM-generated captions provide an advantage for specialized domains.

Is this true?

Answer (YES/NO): NO